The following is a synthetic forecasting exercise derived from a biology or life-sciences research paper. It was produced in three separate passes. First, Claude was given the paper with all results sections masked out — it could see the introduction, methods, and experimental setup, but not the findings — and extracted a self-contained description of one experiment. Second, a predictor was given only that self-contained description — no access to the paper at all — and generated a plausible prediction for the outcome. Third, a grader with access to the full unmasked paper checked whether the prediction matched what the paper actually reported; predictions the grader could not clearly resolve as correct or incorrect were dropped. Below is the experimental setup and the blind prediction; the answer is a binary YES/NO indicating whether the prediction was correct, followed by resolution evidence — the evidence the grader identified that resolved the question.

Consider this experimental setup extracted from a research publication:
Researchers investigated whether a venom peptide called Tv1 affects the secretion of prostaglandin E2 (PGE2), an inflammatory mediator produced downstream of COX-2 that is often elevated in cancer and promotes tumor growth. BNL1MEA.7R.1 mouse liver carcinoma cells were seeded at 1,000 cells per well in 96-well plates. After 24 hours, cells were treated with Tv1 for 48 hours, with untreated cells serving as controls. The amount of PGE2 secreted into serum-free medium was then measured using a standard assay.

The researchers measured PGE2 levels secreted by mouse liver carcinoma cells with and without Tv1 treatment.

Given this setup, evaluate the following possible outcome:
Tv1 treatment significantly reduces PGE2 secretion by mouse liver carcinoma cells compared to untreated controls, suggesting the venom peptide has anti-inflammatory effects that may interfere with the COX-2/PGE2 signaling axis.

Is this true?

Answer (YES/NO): YES